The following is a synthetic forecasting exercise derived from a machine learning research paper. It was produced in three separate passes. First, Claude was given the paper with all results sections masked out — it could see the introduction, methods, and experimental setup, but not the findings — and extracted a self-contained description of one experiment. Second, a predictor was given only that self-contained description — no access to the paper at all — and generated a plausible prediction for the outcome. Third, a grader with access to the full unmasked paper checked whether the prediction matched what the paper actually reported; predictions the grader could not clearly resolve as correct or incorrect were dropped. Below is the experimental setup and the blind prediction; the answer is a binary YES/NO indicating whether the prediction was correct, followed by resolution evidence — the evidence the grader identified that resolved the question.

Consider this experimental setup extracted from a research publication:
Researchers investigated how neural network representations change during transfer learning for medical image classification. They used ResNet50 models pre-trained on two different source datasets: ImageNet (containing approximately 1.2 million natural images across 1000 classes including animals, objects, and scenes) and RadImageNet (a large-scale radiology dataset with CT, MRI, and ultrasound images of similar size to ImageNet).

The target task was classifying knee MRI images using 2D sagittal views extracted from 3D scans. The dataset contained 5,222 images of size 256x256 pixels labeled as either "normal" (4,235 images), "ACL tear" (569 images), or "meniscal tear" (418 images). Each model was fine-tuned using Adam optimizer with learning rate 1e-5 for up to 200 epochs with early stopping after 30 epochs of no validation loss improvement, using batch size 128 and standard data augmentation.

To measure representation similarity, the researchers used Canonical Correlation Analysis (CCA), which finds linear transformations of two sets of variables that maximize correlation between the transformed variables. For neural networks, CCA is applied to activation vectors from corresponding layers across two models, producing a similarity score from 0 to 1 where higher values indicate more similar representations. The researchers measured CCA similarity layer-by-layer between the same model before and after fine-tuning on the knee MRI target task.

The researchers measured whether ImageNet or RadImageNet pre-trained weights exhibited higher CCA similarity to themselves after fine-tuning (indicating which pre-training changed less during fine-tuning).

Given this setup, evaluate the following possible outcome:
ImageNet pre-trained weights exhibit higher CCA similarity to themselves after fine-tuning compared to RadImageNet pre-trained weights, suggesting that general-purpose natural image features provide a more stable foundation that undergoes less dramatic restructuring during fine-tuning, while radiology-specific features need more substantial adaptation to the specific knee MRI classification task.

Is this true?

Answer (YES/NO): YES